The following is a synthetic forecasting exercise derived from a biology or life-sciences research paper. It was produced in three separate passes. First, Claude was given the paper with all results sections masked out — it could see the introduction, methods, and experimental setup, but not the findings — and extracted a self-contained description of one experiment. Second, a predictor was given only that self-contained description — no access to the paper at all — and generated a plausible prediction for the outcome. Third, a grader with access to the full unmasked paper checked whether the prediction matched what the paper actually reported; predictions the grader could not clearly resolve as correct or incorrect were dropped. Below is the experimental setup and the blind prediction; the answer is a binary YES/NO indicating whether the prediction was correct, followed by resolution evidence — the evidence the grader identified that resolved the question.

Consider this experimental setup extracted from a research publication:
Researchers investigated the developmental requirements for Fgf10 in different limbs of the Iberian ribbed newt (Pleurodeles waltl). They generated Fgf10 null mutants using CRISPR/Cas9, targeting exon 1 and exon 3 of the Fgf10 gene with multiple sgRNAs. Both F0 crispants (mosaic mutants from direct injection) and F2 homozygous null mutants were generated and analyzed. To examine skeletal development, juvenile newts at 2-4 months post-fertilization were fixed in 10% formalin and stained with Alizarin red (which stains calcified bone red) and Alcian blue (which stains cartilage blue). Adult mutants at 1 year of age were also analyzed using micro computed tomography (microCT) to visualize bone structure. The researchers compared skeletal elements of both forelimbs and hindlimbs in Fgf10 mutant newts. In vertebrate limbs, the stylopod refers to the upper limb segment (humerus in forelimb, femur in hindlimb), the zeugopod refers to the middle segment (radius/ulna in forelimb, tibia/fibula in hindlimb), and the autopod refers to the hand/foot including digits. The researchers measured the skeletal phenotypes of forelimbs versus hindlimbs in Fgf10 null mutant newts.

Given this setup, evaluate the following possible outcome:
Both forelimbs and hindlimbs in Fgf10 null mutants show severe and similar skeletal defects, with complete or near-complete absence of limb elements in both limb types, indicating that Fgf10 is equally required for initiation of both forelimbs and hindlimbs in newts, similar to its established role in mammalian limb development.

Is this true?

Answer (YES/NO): NO